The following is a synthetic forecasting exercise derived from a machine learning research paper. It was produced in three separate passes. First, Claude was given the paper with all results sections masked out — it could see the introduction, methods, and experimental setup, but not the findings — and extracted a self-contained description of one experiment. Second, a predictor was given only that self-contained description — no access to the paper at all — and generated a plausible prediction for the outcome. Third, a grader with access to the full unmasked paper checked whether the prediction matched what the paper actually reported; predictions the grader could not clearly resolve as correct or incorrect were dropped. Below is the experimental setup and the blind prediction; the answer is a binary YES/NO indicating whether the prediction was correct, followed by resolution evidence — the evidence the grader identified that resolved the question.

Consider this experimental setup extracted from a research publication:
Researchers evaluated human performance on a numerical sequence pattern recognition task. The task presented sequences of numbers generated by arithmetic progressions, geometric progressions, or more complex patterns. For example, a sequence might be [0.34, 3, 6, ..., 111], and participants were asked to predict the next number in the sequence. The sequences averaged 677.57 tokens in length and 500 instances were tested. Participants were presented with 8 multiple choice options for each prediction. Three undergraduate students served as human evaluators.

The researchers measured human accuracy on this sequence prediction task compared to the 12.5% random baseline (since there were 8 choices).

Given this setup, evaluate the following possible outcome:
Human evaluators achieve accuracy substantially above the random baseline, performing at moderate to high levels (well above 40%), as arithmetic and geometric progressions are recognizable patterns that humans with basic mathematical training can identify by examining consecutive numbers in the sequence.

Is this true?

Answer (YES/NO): YES